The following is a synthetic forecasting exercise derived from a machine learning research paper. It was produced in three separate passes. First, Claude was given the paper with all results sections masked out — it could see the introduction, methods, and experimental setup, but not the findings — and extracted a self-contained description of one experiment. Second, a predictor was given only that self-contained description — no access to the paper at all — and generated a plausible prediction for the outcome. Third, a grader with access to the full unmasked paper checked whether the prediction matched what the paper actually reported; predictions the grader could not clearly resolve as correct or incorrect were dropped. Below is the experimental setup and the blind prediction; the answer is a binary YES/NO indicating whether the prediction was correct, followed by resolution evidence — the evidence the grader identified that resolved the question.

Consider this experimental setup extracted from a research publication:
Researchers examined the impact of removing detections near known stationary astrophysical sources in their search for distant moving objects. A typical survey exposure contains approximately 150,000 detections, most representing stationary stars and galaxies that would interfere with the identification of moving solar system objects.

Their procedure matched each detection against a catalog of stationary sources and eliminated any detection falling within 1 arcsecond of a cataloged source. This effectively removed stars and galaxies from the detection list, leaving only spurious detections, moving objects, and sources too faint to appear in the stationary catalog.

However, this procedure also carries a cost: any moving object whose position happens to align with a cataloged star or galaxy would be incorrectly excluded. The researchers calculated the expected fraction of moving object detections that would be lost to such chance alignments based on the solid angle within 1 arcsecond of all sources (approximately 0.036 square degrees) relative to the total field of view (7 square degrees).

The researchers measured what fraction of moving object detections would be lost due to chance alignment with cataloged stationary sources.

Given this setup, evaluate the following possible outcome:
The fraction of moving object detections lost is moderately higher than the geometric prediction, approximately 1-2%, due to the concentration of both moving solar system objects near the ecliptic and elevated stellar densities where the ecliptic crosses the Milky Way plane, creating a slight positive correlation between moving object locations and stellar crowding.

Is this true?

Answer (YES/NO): NO